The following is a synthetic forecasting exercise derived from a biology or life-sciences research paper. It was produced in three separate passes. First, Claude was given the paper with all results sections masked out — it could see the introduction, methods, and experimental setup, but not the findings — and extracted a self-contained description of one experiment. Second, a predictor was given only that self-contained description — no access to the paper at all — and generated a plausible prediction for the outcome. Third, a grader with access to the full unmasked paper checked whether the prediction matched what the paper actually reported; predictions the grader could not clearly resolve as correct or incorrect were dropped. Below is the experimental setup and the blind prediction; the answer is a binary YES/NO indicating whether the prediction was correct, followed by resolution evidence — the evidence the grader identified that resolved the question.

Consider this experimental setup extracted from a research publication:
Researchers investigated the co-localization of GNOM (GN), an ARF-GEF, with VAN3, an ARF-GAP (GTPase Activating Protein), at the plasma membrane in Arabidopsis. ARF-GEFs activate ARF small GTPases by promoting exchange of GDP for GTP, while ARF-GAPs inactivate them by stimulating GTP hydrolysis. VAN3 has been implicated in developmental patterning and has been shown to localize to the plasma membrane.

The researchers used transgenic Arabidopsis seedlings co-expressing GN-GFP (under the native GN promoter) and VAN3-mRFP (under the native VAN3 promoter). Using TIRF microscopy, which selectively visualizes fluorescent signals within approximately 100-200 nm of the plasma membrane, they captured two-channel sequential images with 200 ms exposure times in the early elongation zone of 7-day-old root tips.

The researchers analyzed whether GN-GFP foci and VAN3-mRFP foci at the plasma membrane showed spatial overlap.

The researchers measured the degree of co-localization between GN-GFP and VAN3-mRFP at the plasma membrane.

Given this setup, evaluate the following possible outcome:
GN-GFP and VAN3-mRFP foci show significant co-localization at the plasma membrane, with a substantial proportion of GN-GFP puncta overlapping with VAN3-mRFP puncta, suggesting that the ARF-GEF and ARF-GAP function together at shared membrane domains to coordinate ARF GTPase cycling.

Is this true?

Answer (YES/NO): NO